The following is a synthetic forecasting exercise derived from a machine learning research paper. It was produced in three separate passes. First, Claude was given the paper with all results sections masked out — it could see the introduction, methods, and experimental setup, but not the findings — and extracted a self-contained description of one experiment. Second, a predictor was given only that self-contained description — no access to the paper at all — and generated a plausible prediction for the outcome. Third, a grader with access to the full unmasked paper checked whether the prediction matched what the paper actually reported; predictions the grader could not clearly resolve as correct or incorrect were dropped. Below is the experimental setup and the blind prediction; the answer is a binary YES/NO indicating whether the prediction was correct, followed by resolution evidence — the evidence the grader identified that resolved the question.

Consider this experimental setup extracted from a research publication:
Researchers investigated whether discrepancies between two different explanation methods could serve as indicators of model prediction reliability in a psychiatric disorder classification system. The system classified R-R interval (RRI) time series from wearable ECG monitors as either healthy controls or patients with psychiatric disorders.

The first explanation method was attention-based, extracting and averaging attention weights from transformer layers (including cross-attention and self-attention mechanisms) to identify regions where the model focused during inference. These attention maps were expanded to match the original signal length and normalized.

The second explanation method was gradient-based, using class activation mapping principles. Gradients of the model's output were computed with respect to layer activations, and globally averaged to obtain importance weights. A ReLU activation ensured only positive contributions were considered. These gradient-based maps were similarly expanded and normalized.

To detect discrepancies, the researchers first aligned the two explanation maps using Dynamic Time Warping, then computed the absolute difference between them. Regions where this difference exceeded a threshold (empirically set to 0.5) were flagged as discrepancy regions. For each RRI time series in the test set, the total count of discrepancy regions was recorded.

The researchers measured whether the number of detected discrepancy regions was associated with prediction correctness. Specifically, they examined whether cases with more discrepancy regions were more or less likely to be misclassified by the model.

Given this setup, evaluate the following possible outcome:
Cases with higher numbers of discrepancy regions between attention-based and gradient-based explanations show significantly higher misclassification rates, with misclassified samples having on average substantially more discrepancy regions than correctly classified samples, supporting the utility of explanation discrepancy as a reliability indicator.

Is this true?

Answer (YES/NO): YES